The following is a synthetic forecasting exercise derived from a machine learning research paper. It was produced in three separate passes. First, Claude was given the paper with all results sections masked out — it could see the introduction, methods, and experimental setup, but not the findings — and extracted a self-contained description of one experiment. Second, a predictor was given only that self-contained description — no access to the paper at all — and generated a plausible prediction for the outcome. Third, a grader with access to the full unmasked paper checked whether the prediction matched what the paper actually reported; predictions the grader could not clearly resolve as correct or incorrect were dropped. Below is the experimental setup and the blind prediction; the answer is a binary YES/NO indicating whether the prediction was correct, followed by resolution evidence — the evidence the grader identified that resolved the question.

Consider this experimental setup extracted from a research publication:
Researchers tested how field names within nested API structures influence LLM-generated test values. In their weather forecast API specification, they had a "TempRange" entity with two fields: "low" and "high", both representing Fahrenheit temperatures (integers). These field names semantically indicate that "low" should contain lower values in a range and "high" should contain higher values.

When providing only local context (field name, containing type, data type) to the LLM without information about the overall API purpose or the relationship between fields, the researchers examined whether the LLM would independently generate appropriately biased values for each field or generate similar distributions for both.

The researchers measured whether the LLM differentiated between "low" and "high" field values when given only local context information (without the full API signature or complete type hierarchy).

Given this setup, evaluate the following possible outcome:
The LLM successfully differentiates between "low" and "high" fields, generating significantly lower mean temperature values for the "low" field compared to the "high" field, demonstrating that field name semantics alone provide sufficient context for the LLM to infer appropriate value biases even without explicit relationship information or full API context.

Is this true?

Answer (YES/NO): NO